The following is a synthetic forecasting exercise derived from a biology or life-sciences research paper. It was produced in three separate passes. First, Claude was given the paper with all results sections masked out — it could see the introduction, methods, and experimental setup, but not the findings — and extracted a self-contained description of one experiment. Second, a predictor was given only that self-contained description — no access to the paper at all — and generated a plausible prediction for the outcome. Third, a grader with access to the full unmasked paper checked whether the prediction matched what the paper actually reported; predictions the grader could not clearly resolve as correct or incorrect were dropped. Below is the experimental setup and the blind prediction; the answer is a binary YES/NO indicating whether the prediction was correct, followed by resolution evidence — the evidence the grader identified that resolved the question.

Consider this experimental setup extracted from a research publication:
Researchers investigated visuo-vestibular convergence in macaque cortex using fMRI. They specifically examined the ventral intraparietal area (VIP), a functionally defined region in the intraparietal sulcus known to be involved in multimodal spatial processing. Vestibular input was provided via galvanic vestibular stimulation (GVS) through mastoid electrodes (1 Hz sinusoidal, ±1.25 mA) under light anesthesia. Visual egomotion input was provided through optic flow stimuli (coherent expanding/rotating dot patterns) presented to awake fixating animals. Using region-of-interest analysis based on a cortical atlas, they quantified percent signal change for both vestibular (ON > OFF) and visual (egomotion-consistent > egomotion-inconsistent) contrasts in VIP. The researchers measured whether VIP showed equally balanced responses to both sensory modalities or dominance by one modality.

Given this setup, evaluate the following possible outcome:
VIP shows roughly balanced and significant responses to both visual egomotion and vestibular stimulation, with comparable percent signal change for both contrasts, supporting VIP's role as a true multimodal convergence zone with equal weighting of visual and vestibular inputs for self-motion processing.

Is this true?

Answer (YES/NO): YES